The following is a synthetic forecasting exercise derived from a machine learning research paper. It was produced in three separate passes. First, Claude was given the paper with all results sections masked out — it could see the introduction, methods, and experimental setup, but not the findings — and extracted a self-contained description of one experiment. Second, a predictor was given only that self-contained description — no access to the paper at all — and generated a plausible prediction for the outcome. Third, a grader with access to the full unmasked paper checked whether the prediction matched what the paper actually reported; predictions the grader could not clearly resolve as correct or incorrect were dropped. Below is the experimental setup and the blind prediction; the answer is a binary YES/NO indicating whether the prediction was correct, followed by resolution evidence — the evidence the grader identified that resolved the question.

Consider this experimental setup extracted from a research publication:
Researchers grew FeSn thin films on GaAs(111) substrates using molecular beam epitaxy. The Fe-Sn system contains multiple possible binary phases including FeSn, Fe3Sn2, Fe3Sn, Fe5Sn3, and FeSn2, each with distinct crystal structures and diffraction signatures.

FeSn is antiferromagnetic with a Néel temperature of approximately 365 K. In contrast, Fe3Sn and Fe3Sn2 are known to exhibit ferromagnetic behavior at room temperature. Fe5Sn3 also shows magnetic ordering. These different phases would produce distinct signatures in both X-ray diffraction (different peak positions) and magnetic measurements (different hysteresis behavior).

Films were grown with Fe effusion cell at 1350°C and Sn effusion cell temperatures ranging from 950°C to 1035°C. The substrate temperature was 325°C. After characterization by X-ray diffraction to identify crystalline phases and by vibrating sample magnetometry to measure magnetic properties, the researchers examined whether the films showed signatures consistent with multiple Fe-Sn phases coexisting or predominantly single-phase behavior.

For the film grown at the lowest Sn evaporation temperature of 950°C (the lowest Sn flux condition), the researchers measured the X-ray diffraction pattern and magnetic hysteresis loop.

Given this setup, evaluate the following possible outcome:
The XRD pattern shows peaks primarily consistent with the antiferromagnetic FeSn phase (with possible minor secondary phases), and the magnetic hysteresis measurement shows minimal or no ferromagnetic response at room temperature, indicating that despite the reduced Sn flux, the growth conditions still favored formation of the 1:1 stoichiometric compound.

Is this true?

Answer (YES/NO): NO